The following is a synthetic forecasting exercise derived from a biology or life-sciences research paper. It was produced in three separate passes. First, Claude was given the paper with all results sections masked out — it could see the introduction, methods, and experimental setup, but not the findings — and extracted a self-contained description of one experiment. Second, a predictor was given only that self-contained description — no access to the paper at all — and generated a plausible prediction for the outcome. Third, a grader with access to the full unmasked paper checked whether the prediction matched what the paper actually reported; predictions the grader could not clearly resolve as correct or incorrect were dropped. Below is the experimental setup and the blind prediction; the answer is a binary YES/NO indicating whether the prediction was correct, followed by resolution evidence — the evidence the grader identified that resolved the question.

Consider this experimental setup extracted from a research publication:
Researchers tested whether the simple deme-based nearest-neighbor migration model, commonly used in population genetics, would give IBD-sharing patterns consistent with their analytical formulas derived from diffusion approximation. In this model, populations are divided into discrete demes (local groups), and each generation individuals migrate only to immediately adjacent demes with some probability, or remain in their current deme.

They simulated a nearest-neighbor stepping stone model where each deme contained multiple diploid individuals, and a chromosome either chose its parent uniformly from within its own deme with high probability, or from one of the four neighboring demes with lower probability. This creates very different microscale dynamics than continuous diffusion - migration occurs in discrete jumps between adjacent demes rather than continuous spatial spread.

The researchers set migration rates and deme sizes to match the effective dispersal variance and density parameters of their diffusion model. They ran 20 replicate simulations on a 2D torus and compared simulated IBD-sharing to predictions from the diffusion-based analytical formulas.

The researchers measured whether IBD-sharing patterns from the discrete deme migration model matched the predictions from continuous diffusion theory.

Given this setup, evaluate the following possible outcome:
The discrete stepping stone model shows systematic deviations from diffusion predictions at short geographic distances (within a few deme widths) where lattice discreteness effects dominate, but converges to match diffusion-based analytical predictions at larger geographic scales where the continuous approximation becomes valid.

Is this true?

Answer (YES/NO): NO